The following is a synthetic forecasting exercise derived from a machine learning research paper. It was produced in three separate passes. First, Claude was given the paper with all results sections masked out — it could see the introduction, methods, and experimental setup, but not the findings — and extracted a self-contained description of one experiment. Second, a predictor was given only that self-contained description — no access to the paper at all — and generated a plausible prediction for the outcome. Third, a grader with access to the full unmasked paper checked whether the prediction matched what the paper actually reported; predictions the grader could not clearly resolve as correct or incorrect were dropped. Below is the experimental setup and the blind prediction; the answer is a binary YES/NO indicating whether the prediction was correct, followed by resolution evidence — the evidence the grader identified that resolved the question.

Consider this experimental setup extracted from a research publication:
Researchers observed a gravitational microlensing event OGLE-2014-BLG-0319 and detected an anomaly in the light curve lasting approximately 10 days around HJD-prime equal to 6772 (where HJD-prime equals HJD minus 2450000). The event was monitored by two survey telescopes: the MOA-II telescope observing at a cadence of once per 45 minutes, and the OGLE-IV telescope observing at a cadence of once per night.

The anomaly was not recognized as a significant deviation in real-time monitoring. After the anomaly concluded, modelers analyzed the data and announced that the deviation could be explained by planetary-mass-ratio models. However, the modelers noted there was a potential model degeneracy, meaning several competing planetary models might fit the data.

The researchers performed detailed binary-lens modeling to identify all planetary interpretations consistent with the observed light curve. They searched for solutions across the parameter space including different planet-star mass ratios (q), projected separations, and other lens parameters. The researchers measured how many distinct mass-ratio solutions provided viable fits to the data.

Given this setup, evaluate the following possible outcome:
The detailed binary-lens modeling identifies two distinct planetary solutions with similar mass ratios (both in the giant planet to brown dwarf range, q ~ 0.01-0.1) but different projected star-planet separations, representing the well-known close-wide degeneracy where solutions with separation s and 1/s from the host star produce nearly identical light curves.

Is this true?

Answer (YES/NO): NO